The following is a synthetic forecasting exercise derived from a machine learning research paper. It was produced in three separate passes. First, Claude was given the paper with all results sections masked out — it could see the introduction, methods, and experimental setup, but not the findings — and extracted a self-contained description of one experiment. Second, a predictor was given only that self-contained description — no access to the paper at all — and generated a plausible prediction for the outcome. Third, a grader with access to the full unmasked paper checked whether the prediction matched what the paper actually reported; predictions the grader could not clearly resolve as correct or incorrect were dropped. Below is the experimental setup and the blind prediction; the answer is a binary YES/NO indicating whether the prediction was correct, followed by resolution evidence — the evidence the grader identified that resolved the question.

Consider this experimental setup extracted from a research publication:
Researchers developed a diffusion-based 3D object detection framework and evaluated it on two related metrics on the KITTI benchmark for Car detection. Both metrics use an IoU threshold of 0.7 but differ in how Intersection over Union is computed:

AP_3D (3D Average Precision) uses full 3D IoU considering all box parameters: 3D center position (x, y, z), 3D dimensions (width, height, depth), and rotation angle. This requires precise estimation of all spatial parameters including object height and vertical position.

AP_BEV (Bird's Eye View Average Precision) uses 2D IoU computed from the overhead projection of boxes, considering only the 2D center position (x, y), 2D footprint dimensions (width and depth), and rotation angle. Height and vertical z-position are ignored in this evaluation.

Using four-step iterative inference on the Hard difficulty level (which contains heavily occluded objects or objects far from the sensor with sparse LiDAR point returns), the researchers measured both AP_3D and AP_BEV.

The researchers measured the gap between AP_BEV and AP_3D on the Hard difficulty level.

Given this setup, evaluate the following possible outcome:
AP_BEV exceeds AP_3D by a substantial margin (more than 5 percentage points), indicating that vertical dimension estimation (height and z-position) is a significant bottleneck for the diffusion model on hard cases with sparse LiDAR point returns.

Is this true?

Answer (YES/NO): YES